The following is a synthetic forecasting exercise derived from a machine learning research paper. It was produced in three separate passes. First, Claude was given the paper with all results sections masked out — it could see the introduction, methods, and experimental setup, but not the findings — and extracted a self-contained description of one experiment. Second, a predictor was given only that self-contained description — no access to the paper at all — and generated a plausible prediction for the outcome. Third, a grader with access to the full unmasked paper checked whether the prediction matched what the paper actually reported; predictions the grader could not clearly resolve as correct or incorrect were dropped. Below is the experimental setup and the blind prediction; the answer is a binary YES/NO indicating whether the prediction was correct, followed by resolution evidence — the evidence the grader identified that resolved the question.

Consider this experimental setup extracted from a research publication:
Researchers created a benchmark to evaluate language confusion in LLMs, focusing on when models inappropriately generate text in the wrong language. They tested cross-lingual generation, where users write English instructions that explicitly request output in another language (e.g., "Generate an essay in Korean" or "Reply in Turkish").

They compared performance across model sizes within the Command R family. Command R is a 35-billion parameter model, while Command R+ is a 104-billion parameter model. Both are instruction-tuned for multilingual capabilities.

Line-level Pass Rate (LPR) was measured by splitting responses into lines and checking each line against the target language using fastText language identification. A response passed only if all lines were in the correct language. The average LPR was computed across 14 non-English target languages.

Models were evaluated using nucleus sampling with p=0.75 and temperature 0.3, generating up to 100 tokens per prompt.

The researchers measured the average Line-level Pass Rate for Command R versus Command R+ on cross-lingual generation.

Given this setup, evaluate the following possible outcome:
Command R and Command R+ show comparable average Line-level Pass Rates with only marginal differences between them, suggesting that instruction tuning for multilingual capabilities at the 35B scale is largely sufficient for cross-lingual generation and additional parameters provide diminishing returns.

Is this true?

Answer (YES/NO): NO